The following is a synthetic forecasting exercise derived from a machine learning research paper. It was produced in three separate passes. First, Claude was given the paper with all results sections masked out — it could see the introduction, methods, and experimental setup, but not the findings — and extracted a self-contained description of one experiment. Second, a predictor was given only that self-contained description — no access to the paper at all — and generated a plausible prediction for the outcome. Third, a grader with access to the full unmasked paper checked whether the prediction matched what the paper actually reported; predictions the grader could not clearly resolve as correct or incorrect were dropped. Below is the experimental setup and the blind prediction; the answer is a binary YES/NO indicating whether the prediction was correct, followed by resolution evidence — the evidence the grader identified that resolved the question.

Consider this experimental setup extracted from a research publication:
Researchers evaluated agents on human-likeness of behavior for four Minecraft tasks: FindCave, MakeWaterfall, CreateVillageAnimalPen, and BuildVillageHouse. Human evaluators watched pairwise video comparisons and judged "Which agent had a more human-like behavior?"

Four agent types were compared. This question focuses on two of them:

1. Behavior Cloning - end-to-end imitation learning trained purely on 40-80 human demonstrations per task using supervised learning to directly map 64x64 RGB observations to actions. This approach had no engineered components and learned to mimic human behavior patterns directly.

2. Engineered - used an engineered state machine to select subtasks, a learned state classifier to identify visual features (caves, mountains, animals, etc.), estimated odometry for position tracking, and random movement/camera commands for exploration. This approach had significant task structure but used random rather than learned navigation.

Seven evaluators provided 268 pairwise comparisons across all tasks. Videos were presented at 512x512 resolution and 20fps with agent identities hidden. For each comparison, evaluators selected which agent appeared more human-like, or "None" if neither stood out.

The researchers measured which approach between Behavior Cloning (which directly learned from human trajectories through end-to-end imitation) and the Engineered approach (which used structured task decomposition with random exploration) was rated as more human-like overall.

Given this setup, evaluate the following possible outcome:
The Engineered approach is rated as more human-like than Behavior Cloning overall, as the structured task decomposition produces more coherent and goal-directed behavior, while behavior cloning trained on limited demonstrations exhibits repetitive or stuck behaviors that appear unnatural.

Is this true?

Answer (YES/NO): YES